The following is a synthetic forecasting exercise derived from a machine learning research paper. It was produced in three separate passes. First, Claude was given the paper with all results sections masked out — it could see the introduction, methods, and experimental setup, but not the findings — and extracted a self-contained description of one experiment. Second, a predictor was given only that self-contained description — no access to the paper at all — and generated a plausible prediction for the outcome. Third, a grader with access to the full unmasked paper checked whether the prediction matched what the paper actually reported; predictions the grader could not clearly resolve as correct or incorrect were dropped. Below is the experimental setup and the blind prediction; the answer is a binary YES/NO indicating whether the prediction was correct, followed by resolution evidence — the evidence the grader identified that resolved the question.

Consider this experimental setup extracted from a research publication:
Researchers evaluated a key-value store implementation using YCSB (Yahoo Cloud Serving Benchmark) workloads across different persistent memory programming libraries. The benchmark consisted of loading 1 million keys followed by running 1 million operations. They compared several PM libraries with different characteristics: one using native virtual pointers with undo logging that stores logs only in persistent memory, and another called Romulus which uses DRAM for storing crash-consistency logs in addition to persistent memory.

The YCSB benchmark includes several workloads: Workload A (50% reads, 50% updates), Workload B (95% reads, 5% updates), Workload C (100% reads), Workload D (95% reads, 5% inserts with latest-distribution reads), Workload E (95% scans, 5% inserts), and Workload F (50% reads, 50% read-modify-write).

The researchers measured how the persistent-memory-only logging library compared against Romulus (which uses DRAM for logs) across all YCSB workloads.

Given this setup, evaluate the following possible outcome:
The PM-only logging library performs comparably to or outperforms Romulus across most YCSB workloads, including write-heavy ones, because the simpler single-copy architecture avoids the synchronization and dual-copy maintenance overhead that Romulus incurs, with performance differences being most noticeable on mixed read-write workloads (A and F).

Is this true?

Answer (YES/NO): NO